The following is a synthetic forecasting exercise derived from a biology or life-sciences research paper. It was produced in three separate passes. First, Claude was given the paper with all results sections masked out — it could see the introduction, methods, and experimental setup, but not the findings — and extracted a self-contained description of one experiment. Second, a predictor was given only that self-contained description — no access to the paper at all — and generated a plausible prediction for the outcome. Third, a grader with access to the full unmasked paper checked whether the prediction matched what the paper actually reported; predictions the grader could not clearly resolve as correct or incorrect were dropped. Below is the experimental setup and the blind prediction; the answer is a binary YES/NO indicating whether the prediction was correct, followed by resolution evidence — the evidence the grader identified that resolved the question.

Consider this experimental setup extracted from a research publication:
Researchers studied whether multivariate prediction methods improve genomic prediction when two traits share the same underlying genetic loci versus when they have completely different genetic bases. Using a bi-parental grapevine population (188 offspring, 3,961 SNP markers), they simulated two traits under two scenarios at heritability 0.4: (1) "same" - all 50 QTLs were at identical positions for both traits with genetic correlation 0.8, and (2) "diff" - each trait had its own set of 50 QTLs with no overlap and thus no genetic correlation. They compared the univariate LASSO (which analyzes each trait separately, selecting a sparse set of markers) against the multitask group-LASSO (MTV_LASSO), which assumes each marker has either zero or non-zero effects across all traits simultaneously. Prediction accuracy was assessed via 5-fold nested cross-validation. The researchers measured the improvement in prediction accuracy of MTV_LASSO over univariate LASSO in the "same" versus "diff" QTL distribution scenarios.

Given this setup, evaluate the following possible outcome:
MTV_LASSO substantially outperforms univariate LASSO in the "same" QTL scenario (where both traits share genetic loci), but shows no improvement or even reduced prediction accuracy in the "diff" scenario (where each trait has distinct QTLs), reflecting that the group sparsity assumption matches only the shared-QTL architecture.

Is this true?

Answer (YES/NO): NO